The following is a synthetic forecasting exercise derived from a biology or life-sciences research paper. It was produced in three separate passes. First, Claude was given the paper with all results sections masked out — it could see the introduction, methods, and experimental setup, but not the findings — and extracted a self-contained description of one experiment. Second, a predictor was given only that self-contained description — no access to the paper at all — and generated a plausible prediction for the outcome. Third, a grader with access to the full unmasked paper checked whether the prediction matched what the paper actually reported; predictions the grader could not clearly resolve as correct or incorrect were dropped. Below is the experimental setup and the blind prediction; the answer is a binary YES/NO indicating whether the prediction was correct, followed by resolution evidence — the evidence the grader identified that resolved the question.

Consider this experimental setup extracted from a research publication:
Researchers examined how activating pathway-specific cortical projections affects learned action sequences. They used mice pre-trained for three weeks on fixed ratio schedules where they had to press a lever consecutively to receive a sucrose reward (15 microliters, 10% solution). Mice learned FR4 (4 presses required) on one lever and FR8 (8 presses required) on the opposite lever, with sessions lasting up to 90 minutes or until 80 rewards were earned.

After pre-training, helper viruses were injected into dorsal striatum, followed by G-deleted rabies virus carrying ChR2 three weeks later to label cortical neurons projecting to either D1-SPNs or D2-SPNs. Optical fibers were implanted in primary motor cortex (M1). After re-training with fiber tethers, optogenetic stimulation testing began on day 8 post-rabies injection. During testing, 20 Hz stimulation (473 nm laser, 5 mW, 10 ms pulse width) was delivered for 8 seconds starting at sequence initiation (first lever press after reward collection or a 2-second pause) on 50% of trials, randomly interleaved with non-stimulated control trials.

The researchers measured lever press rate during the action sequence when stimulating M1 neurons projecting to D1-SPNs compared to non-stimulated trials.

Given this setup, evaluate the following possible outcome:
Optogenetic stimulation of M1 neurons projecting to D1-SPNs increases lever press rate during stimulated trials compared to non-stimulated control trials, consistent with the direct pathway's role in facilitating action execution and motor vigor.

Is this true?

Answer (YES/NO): YES